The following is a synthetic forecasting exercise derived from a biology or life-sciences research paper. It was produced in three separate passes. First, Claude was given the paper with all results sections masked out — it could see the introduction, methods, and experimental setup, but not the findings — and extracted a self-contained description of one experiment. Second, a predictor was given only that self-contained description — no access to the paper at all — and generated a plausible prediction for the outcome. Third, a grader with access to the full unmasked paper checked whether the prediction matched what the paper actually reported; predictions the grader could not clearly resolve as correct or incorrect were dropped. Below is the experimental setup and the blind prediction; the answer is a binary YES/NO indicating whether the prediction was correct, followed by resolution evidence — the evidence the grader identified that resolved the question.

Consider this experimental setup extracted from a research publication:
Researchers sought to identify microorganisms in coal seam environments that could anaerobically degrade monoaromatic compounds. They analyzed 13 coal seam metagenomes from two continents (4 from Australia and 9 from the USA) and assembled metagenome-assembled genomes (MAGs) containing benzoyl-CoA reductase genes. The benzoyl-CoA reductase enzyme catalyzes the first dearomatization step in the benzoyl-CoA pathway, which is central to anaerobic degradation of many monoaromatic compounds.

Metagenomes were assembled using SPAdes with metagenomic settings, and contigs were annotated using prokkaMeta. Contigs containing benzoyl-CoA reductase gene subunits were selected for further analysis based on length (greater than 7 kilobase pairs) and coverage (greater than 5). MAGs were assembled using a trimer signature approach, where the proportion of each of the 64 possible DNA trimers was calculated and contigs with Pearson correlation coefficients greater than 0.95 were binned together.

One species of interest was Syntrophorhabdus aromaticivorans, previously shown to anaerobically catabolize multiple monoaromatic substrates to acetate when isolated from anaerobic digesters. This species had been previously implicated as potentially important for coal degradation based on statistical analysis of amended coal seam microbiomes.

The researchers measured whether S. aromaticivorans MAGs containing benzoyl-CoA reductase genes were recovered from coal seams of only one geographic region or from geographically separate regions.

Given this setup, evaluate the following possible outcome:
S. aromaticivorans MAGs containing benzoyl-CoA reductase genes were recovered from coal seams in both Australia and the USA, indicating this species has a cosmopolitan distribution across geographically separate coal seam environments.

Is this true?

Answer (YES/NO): YES